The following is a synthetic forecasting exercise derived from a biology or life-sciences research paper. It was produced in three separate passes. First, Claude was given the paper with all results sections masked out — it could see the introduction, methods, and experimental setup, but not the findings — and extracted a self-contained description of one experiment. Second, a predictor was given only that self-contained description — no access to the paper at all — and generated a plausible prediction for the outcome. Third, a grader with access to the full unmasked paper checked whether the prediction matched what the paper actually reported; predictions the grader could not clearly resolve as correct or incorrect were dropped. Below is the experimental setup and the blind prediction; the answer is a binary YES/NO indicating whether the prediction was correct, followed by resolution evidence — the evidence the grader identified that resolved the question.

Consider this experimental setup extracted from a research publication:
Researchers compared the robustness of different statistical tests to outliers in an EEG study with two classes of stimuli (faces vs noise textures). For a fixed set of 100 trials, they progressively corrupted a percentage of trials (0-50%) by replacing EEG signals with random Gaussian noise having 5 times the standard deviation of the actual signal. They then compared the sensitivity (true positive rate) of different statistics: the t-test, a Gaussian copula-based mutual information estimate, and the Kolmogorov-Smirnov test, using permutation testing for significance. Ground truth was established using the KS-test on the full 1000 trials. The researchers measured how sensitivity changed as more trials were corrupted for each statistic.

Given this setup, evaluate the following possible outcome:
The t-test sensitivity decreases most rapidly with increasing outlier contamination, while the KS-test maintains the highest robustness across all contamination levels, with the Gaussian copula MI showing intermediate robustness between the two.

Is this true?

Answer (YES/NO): NO